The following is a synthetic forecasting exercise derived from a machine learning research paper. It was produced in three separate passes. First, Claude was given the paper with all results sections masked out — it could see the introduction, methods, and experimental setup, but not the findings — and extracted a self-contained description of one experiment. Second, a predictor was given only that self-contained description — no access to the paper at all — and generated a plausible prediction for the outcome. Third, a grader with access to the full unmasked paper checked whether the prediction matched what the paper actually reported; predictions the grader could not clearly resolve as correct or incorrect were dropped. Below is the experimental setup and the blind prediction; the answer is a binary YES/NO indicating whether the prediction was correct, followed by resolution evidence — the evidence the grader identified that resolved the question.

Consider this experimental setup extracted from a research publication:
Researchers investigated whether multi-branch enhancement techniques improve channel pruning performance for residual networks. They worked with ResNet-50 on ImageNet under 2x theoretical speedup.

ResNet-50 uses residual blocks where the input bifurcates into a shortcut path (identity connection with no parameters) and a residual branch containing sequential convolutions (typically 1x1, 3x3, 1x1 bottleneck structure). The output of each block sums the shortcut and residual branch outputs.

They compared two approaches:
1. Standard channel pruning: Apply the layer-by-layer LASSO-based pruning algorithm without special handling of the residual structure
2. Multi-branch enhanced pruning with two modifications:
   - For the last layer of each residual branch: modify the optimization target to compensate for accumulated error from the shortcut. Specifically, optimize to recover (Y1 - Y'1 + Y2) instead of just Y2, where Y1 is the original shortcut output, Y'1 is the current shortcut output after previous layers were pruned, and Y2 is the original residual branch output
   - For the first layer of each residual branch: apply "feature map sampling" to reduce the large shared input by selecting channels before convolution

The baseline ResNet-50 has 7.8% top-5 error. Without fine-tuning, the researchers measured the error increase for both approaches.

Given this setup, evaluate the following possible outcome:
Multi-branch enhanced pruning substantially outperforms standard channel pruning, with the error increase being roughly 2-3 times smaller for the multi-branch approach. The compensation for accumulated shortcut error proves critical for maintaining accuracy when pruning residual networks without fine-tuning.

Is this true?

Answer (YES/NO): YES